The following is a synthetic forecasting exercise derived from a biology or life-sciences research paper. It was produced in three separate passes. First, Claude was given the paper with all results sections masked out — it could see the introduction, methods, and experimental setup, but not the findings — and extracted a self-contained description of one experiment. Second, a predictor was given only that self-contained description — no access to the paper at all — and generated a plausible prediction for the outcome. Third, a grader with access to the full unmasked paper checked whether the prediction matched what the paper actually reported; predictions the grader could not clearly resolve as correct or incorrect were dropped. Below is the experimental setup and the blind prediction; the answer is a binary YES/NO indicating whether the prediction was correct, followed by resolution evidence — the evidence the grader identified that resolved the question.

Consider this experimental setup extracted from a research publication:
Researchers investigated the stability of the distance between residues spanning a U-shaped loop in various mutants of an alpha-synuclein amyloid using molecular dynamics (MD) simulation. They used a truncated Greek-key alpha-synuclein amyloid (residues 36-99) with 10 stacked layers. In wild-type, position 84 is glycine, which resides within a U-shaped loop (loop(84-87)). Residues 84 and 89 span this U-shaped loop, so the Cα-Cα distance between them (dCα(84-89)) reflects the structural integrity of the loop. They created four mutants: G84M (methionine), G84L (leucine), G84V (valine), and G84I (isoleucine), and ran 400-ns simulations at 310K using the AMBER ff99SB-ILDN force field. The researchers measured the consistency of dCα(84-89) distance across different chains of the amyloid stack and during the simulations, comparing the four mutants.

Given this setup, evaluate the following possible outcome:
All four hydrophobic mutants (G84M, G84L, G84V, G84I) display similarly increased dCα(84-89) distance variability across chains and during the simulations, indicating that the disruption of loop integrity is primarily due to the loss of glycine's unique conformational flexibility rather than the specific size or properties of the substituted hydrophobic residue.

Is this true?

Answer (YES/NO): NO